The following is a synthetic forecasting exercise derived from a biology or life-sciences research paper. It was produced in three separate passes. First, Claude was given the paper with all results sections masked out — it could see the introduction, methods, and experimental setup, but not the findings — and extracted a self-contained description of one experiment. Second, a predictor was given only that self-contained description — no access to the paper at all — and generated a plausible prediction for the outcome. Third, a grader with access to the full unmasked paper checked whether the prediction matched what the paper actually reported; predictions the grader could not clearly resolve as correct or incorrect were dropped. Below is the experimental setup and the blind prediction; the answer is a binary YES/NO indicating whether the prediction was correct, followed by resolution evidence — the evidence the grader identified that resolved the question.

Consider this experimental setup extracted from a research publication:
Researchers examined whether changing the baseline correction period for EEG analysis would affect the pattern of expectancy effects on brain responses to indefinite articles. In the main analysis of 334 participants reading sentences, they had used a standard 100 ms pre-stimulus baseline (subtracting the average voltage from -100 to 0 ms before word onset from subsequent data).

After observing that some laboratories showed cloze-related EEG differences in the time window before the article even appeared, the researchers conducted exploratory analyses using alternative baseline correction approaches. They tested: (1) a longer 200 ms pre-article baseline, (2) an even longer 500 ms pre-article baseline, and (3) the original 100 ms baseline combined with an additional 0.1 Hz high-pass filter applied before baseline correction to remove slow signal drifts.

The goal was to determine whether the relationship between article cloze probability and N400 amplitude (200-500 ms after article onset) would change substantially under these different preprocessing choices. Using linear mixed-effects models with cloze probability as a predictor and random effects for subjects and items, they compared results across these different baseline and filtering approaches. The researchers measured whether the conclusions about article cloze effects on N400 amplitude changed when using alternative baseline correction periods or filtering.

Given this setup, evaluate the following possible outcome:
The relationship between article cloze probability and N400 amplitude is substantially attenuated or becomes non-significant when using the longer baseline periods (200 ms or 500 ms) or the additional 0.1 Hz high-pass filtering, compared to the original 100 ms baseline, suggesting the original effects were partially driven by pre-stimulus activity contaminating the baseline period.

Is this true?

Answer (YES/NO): NO